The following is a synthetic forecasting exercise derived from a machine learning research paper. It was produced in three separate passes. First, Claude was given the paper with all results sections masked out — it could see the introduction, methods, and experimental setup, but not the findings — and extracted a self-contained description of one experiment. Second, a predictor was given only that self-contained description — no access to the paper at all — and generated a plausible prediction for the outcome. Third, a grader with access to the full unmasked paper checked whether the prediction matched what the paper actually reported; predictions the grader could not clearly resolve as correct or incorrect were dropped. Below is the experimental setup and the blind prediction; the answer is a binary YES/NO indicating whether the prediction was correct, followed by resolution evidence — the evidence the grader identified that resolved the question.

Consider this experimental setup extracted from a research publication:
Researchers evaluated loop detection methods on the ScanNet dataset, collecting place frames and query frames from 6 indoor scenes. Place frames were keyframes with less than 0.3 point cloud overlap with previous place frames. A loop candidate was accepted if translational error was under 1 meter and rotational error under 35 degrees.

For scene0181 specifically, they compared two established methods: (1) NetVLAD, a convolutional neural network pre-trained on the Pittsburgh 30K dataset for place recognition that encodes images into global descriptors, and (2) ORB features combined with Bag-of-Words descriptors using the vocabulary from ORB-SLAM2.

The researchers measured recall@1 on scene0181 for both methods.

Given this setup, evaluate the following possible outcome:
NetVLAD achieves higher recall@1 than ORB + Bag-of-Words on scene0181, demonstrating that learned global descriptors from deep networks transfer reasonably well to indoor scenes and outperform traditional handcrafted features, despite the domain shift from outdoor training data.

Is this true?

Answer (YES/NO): YES